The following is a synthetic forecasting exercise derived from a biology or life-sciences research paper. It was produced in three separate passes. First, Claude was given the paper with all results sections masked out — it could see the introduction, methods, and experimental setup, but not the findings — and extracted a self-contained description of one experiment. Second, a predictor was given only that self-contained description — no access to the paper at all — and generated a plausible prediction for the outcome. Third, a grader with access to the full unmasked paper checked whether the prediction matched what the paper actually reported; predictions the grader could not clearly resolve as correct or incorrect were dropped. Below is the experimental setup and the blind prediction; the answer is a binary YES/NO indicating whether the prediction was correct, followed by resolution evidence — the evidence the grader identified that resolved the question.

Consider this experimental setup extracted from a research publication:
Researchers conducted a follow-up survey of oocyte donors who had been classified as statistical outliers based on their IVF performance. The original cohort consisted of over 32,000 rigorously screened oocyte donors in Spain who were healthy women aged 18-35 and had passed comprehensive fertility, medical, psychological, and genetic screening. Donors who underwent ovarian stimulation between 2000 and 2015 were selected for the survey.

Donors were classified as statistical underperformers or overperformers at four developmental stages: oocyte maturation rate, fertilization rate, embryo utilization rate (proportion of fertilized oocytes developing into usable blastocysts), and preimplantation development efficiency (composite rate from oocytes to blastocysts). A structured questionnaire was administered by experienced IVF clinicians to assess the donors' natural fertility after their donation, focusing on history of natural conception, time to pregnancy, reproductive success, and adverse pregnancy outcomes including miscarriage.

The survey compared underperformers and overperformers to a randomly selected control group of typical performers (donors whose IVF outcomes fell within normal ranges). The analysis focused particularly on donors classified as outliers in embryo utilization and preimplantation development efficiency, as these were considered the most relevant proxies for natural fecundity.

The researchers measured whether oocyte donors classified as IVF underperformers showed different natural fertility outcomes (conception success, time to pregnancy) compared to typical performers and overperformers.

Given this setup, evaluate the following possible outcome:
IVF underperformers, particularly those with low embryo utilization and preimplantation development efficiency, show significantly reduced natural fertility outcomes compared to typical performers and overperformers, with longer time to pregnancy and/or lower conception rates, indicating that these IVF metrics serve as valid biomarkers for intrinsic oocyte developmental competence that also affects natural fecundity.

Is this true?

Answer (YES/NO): NO